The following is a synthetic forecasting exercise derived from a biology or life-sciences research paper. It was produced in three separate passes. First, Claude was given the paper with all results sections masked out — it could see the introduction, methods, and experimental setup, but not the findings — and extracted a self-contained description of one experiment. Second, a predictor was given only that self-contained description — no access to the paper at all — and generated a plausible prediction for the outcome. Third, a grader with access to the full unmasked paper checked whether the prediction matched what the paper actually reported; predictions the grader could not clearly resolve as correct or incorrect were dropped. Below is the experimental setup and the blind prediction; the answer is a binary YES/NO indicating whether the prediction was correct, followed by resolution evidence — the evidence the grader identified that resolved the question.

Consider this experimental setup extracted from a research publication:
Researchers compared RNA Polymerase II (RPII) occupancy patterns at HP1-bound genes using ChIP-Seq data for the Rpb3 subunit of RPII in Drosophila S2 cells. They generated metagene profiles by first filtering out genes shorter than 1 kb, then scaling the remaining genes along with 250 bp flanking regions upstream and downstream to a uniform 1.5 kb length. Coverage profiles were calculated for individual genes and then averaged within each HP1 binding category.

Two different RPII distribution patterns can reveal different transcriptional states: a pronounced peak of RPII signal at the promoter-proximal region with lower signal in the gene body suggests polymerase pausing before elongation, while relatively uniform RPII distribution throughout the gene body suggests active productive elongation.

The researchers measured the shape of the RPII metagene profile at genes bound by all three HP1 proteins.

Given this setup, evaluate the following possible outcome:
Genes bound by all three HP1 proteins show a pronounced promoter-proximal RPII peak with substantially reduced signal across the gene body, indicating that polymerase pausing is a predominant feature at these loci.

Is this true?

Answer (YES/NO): NO